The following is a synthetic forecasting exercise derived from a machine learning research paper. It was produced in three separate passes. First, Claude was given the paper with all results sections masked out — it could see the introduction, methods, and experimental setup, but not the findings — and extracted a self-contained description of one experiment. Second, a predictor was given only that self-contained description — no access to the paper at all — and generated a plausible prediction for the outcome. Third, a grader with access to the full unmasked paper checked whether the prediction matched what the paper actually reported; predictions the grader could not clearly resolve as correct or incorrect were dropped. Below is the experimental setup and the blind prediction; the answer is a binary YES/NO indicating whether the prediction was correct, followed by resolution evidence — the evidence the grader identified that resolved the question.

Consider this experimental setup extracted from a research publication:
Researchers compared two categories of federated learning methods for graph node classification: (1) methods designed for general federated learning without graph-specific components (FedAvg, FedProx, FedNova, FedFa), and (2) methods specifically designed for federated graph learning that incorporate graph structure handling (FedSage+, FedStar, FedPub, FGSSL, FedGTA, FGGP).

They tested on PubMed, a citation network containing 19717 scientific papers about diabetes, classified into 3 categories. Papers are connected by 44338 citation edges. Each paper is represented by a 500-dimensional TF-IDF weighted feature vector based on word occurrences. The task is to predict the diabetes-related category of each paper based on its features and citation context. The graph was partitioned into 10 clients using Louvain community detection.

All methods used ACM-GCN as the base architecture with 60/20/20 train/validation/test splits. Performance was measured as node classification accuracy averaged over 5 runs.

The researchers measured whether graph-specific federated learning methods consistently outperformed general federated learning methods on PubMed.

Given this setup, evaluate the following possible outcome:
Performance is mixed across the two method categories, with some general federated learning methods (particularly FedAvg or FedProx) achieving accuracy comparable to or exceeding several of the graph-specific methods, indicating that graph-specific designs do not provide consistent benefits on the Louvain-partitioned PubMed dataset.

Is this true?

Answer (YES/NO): YES